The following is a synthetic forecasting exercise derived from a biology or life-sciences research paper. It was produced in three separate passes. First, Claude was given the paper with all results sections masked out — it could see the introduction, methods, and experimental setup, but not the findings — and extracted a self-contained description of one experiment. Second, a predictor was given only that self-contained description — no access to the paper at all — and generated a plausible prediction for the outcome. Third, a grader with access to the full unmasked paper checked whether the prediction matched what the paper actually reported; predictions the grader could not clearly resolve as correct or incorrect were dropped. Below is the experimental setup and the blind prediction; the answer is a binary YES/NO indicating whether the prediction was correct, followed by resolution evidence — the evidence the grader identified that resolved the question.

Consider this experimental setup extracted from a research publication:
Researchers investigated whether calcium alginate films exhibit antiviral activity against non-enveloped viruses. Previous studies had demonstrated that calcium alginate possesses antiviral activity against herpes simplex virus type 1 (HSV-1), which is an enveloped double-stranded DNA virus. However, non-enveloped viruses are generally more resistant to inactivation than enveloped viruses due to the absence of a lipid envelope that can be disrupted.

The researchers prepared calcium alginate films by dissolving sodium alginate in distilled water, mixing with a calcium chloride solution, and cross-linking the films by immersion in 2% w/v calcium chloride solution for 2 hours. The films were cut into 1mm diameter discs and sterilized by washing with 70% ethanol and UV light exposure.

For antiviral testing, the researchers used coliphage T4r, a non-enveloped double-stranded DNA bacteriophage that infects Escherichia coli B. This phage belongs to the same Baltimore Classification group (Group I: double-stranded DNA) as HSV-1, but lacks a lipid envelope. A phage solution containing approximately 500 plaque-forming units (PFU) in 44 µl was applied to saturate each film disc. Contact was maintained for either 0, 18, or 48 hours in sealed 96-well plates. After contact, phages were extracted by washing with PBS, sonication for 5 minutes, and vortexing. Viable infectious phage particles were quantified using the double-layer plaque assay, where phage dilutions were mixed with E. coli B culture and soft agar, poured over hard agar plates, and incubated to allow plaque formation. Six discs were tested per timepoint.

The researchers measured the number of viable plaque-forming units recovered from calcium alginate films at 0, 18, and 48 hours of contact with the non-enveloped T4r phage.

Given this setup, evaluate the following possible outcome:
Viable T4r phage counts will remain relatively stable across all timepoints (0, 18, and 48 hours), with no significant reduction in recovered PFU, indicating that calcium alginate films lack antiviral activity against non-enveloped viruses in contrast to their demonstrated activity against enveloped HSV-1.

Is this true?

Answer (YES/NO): NO